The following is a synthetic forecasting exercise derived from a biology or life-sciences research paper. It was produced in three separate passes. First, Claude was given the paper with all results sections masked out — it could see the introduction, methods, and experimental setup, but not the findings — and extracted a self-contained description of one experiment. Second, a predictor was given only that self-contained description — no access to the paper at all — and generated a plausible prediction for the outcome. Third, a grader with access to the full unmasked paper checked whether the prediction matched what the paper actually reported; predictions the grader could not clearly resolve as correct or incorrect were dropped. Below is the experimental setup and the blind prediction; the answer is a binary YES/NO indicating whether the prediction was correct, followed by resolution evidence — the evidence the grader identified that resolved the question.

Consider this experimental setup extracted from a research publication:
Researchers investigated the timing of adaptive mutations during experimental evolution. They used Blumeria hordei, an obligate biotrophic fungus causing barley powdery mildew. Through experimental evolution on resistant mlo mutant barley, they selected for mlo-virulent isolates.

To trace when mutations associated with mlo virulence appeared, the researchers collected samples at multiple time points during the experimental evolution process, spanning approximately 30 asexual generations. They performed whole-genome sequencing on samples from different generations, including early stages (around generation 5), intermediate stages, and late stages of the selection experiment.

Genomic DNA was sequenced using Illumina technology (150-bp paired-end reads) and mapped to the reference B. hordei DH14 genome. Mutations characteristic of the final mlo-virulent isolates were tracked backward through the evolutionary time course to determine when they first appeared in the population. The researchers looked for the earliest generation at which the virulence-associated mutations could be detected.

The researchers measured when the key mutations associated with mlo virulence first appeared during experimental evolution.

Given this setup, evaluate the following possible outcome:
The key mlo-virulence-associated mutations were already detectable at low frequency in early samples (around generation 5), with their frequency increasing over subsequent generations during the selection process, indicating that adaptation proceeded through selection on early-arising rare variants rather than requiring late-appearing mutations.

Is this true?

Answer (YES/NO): NO